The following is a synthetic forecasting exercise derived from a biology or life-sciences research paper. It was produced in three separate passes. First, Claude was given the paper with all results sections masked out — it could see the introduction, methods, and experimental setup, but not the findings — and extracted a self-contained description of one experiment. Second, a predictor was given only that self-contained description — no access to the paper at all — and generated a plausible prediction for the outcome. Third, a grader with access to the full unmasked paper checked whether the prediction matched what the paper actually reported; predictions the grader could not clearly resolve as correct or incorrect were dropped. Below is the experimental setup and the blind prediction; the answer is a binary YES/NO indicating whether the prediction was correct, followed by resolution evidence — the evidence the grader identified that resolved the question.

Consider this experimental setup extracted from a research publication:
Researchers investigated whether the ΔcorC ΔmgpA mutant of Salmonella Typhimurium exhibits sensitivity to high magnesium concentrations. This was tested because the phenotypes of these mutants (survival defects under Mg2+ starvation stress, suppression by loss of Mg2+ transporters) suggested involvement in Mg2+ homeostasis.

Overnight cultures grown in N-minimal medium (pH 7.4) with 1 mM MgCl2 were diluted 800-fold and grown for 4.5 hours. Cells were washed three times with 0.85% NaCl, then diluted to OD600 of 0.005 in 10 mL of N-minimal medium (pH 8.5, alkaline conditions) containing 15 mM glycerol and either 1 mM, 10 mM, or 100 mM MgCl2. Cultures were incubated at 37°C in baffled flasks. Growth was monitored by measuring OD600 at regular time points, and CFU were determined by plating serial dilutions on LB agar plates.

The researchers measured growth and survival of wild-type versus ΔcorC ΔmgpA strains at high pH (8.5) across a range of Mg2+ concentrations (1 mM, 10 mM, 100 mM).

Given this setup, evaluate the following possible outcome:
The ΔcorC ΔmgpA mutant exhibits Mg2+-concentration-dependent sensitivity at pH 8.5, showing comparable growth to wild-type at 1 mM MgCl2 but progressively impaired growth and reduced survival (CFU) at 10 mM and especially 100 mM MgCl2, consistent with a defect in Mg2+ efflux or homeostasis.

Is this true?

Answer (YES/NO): YES